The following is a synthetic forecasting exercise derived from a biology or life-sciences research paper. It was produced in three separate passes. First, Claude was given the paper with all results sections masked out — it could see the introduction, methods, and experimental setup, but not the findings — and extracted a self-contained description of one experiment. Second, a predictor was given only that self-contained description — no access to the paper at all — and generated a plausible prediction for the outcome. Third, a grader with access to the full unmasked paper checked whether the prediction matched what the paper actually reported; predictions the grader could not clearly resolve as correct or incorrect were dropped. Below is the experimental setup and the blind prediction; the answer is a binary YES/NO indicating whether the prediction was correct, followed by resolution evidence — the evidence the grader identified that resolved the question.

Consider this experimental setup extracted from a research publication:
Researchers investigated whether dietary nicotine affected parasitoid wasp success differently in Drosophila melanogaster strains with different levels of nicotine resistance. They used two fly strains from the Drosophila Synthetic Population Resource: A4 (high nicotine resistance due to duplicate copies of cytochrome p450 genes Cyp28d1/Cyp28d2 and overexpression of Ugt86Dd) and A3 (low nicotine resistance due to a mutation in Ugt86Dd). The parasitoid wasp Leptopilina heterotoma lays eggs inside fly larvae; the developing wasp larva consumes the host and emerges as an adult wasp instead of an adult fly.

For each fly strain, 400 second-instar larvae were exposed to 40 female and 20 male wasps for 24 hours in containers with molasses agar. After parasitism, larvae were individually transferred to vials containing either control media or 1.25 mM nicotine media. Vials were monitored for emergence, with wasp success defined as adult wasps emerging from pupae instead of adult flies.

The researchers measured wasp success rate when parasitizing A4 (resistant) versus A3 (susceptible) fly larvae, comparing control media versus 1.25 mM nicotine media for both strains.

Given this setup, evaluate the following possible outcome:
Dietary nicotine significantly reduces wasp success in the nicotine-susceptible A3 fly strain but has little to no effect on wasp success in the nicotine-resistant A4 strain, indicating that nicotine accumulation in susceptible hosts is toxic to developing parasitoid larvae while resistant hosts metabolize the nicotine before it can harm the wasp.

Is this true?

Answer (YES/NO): NO